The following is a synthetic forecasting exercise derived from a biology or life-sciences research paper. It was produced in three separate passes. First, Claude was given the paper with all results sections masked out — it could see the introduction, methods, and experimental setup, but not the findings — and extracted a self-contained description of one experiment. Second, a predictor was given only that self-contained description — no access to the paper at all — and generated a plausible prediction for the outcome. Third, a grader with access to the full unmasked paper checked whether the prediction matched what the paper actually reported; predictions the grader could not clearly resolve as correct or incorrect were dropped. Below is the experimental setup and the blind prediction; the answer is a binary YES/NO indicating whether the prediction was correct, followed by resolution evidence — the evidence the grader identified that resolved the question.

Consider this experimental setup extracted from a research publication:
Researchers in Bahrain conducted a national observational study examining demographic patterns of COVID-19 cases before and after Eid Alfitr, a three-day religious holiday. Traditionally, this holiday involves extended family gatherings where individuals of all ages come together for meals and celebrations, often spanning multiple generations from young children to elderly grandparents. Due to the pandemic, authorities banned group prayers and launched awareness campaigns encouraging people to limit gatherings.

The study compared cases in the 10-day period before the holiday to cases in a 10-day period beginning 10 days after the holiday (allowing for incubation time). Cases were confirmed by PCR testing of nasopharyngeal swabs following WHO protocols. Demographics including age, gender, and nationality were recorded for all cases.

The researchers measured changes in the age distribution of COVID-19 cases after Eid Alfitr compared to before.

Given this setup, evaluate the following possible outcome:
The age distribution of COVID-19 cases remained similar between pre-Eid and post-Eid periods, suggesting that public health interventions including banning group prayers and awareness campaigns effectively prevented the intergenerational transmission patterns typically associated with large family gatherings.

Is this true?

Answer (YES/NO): NO